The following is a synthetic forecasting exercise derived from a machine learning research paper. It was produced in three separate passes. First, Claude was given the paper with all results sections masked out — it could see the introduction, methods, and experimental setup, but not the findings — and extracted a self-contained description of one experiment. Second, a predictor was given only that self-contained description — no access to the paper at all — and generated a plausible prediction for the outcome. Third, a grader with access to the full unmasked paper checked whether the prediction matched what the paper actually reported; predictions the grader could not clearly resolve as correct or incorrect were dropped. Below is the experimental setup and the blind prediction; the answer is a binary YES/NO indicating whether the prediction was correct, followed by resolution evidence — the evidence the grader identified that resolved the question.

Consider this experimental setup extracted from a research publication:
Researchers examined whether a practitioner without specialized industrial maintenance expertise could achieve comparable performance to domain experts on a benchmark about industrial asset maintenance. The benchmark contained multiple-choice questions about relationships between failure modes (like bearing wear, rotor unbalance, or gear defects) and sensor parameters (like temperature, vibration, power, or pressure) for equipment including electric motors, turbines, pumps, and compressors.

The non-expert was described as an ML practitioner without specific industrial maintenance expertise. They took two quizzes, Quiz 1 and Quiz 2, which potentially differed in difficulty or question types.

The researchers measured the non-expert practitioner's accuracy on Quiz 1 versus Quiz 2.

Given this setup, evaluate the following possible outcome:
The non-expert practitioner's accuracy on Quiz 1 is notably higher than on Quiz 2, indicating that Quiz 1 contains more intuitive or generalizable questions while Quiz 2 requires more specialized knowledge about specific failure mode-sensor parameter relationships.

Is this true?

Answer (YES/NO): NO